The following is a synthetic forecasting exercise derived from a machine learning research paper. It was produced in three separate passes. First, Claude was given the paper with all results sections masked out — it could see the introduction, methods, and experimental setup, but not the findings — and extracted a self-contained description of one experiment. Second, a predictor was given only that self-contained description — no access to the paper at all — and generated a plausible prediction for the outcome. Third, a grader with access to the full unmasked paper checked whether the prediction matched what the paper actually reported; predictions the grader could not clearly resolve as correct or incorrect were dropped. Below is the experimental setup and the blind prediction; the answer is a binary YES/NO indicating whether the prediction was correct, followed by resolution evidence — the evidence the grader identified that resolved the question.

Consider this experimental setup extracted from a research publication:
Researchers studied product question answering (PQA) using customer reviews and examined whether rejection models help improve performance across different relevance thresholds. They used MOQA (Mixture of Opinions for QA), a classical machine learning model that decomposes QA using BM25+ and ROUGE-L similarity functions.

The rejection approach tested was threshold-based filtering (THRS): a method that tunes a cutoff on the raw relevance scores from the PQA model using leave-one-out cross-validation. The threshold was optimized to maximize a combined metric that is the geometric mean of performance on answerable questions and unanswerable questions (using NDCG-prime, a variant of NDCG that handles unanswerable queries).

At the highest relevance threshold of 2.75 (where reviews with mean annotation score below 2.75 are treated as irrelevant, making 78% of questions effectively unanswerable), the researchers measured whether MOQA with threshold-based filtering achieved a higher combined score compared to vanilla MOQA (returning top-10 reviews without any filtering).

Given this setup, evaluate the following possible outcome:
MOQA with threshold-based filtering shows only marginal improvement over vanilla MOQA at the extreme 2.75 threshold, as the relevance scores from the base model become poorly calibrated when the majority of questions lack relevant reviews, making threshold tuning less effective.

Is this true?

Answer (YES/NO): NO